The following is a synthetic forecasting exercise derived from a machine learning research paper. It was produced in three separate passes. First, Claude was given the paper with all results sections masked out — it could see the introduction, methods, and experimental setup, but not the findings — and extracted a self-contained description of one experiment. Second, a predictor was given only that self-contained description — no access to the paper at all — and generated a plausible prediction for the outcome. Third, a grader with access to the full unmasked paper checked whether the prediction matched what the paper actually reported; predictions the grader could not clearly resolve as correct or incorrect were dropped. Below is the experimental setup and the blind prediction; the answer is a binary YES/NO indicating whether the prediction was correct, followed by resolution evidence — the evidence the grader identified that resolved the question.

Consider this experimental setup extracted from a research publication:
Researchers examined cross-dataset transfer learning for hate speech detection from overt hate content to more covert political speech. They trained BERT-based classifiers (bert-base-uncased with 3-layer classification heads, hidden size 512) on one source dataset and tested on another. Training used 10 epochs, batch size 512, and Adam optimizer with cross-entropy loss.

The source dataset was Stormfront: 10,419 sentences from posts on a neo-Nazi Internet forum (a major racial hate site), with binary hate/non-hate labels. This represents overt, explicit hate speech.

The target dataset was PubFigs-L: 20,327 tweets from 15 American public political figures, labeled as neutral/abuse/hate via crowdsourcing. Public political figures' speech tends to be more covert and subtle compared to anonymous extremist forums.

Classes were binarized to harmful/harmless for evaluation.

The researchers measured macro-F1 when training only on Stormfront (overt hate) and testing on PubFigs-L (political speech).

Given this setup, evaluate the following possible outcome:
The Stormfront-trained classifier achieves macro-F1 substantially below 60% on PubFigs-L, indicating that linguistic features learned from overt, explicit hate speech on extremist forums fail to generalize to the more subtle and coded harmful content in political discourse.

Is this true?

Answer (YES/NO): YES